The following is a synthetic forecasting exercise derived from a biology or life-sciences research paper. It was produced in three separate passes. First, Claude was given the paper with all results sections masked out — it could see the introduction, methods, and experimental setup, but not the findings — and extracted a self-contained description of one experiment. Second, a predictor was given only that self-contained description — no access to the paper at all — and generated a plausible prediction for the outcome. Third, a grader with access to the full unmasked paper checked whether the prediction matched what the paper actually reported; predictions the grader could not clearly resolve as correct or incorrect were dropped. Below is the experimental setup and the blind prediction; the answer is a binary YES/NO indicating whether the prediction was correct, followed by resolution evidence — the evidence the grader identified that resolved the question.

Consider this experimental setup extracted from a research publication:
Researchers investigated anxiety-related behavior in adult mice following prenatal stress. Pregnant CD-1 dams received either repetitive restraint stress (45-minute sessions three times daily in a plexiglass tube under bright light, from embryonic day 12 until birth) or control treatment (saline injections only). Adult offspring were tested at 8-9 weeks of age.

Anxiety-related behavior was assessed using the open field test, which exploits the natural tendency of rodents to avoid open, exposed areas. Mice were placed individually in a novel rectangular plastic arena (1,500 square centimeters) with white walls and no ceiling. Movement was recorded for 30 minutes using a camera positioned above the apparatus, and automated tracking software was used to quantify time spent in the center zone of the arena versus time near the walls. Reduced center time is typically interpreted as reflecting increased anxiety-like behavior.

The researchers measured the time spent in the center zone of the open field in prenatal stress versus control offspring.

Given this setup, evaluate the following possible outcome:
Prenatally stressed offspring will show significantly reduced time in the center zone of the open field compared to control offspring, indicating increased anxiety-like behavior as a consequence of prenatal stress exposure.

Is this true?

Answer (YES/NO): NO